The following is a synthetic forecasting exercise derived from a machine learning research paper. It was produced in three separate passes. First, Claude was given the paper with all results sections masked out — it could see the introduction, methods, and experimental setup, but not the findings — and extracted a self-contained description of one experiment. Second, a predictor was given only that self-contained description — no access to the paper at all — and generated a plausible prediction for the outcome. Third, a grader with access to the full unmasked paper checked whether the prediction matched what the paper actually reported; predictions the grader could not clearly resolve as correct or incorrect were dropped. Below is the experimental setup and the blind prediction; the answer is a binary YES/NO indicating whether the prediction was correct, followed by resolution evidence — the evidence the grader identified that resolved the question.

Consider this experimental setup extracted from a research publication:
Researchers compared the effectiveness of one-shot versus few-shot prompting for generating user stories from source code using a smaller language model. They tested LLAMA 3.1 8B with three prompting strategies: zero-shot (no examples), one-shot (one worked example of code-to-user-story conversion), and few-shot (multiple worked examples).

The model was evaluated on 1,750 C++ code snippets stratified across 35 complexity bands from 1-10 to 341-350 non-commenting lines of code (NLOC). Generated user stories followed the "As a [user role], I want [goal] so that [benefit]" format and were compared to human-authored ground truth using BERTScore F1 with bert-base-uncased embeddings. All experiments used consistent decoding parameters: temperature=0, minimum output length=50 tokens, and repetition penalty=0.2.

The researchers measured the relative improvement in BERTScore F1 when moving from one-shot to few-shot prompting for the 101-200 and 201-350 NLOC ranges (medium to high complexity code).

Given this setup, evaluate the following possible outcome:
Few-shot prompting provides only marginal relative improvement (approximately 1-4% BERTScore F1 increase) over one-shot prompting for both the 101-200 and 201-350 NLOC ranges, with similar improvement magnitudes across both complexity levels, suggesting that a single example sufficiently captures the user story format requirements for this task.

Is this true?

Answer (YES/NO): YES